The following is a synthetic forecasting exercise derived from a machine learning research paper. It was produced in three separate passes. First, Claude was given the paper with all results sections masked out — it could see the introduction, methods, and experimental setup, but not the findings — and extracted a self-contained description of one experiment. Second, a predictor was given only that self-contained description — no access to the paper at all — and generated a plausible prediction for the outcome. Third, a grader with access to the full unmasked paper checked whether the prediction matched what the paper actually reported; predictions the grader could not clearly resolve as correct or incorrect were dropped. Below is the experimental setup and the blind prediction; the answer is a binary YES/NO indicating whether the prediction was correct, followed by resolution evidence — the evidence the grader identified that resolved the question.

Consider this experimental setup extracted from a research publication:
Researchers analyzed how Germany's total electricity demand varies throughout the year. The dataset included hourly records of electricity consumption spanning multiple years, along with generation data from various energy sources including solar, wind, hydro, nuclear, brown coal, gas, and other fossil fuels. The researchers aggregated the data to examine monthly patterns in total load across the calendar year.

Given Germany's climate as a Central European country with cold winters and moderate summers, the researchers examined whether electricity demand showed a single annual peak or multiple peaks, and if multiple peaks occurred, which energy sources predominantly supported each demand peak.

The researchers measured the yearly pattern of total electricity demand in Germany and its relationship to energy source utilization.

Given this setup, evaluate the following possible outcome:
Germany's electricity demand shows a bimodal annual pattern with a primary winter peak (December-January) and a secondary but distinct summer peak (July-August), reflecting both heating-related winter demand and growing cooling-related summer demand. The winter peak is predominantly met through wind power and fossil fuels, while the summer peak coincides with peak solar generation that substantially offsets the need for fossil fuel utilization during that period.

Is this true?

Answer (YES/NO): NO